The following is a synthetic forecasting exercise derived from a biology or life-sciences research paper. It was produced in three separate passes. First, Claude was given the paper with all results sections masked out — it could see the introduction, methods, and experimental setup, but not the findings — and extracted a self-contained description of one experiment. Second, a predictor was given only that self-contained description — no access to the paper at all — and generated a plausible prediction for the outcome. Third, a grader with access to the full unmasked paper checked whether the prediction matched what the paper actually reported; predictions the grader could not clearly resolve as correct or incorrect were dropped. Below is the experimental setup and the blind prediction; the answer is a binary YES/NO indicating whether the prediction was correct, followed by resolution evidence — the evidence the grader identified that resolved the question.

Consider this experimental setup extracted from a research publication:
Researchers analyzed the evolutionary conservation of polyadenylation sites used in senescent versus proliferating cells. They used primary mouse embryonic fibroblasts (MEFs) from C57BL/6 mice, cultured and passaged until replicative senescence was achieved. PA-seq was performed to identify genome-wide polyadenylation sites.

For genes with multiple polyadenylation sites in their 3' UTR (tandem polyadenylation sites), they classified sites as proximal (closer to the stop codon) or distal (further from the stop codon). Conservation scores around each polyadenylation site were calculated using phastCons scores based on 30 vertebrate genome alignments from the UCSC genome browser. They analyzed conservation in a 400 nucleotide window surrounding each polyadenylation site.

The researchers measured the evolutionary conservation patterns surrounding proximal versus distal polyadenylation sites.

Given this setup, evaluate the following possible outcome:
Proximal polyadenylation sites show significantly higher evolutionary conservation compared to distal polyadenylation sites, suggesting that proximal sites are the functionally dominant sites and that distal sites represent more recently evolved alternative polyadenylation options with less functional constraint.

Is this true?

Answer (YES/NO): NO